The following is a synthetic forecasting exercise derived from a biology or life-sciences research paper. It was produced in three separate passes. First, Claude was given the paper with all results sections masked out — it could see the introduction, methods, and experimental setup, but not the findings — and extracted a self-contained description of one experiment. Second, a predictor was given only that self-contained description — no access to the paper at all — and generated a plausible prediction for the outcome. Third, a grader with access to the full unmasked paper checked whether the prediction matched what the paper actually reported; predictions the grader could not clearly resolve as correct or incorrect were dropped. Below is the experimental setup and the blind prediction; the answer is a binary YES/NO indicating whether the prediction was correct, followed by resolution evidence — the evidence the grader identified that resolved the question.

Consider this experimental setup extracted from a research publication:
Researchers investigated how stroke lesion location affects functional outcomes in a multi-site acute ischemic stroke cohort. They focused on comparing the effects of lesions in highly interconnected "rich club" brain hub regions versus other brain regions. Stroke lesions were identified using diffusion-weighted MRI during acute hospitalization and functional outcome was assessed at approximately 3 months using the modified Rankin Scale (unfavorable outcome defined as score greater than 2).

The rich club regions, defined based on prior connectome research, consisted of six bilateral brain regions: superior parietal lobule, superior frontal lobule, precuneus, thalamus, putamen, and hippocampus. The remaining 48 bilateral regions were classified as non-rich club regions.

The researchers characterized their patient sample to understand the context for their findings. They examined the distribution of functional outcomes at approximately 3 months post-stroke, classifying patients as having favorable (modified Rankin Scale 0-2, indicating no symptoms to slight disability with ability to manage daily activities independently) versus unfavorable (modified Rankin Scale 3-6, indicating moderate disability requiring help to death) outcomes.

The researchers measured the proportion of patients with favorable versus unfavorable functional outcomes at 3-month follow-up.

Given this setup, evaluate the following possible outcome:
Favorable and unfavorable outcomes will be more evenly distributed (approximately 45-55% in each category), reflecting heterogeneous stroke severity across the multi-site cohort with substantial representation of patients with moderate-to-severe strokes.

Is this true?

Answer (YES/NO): NO